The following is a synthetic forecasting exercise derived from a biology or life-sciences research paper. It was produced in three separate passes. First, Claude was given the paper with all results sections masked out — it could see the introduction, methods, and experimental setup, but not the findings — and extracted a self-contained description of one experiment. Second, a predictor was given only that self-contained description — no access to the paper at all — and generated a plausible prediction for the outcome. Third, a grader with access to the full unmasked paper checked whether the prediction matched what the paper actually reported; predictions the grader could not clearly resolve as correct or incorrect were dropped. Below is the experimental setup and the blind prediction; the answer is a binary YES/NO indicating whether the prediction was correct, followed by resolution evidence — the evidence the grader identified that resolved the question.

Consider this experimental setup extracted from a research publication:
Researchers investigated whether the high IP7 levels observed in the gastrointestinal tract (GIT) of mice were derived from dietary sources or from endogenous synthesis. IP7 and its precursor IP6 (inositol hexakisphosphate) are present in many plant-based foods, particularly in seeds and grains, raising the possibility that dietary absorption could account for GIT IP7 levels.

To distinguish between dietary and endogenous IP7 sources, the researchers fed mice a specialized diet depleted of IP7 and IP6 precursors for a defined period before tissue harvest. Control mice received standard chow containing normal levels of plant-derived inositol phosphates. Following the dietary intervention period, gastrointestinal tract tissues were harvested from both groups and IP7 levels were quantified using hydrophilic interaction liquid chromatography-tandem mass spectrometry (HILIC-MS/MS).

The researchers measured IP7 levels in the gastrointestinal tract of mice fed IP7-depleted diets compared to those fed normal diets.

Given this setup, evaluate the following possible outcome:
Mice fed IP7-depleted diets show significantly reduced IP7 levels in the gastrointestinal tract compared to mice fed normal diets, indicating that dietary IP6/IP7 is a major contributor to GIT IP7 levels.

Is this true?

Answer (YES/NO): NO